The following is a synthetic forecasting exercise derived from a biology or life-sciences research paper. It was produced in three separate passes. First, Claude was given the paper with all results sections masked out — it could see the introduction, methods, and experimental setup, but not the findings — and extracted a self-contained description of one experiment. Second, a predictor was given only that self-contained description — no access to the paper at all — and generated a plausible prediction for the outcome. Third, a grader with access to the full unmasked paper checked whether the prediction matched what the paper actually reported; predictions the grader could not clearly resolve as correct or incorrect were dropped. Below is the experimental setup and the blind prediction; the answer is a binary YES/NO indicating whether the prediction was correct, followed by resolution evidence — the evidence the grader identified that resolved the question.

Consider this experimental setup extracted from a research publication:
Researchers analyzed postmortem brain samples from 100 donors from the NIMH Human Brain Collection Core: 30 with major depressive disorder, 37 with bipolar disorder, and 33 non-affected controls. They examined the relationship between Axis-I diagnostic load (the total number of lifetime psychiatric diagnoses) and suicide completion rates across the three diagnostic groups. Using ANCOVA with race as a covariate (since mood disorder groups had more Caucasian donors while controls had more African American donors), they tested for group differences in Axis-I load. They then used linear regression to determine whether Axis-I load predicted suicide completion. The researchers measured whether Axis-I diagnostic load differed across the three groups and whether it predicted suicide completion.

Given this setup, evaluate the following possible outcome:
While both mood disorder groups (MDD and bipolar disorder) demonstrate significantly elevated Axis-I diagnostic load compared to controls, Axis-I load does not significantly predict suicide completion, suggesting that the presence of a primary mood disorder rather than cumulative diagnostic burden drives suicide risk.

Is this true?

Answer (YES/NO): NO